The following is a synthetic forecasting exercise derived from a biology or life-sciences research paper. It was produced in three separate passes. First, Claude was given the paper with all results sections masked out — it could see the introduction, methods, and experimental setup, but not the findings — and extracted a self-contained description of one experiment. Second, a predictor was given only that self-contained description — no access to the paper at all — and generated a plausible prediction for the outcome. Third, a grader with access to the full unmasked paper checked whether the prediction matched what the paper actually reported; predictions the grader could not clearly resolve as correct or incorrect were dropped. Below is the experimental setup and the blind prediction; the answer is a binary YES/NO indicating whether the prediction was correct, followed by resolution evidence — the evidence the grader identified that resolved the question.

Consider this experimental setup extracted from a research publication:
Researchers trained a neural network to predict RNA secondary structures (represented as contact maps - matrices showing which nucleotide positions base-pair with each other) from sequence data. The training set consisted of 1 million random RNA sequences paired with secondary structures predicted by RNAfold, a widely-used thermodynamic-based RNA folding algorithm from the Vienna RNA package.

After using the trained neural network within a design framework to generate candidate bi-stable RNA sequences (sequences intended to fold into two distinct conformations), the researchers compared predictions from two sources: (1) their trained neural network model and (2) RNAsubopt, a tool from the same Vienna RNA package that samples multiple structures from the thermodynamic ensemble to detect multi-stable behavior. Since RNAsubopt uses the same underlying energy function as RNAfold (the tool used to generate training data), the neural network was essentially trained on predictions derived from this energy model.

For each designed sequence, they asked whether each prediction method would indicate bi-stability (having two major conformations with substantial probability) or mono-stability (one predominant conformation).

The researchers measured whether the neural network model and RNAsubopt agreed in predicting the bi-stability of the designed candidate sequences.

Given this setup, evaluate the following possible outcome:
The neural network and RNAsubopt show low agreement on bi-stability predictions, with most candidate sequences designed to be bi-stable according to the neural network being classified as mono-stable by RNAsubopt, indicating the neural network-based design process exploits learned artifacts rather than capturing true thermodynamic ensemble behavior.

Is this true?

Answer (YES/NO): YES